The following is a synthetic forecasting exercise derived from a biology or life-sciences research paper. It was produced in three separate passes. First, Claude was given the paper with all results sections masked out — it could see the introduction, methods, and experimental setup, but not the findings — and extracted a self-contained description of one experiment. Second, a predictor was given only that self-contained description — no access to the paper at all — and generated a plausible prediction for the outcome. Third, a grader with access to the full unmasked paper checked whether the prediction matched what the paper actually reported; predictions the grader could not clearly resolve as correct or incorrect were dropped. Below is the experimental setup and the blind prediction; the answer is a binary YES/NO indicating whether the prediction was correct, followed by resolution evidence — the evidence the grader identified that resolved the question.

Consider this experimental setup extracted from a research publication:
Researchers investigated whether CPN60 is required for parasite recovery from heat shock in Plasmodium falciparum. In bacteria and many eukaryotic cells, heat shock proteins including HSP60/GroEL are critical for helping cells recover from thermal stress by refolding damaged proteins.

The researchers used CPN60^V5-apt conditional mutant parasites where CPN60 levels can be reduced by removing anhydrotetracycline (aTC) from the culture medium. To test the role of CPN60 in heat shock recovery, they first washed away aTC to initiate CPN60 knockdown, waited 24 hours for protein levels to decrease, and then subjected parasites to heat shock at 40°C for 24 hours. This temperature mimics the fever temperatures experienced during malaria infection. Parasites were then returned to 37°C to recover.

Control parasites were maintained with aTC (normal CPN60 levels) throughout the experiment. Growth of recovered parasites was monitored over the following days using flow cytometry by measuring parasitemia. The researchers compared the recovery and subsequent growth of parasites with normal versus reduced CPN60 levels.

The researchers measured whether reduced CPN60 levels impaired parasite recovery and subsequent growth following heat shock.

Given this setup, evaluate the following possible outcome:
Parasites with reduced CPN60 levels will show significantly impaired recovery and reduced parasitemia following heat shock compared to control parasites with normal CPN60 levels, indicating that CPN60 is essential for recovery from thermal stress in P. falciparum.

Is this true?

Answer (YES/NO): NO